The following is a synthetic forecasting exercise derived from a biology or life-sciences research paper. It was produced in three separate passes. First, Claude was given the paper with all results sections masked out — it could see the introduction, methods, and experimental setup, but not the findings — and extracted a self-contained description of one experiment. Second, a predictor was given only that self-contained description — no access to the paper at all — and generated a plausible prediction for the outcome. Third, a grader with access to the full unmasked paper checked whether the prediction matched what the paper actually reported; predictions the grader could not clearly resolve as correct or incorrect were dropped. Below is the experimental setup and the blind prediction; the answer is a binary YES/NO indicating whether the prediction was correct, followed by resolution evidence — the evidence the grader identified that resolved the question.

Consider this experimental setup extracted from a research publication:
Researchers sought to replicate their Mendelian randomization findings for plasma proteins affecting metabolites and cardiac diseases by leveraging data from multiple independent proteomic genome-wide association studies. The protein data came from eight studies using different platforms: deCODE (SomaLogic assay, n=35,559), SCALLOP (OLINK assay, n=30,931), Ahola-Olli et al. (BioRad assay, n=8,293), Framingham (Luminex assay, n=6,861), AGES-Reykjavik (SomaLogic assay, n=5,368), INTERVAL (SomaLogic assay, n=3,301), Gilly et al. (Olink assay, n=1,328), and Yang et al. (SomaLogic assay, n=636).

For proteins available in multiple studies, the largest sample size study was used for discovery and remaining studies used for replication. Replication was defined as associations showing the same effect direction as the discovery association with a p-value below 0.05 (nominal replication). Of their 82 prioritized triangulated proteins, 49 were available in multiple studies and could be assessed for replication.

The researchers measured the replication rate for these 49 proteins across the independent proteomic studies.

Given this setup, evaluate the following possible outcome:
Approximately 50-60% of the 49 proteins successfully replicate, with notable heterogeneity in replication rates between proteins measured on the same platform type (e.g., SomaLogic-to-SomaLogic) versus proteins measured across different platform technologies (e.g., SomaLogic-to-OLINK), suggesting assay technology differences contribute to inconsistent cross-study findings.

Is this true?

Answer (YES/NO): NO